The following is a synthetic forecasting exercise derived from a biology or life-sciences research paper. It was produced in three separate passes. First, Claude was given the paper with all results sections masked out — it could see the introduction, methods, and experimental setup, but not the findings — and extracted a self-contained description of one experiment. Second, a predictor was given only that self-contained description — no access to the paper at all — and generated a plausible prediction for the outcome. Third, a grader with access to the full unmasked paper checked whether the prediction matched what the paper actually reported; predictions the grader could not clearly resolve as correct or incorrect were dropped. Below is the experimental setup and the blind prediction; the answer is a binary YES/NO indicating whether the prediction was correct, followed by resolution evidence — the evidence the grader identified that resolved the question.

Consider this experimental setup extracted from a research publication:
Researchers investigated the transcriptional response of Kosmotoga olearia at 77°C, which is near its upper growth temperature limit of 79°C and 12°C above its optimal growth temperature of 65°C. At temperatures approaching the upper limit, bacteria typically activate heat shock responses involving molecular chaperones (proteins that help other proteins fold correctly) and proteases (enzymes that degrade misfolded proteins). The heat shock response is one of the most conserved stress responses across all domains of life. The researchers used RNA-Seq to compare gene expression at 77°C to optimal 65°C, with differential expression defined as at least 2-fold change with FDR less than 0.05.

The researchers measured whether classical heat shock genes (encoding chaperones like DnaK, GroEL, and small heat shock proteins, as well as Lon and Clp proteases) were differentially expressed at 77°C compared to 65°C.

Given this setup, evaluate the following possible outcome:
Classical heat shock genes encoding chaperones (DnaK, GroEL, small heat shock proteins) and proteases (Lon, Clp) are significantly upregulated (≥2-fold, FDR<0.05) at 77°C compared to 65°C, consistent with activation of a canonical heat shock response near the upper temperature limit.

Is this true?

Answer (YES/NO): NO